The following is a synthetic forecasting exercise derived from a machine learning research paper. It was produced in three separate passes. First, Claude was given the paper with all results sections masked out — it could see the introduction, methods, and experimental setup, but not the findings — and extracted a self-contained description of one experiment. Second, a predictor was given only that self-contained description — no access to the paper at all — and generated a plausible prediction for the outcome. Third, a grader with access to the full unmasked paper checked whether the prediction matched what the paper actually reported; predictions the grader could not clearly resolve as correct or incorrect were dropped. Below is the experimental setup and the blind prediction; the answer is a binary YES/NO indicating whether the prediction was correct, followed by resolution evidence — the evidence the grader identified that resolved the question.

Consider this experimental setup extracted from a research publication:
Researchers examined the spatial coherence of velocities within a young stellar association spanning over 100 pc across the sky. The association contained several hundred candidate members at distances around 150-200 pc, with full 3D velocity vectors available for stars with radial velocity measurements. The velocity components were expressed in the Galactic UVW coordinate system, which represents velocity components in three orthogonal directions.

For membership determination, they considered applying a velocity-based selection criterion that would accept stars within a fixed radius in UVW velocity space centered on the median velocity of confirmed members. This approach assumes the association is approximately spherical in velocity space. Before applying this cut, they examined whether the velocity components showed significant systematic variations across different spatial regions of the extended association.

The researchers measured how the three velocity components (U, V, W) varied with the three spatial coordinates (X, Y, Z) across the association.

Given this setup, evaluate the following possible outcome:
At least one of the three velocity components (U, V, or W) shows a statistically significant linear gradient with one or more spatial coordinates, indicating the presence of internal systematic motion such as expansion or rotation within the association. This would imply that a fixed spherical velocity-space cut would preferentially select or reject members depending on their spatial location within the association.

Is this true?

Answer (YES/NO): NO